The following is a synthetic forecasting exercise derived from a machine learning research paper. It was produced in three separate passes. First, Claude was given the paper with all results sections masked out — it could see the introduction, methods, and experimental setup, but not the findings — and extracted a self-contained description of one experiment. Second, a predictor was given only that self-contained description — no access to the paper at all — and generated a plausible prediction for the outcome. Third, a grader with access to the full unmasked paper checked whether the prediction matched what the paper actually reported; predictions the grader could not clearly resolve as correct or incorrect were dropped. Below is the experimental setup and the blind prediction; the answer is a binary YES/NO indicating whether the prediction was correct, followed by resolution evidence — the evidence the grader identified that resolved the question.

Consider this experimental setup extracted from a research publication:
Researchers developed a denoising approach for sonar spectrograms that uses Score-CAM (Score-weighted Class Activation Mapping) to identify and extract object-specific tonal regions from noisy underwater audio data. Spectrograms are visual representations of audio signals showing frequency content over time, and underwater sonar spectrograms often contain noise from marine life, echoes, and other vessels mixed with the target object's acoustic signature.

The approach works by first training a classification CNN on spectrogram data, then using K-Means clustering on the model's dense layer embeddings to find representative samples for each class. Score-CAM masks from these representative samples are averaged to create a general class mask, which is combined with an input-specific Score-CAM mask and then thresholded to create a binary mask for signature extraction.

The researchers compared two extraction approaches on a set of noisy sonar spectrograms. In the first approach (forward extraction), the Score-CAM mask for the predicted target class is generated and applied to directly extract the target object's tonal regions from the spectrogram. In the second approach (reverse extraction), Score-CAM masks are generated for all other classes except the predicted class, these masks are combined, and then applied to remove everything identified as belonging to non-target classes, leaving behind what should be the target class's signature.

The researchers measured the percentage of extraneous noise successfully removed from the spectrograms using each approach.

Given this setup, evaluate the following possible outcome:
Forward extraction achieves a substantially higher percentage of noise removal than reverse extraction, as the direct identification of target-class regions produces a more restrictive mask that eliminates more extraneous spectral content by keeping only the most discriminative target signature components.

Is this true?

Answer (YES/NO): YES